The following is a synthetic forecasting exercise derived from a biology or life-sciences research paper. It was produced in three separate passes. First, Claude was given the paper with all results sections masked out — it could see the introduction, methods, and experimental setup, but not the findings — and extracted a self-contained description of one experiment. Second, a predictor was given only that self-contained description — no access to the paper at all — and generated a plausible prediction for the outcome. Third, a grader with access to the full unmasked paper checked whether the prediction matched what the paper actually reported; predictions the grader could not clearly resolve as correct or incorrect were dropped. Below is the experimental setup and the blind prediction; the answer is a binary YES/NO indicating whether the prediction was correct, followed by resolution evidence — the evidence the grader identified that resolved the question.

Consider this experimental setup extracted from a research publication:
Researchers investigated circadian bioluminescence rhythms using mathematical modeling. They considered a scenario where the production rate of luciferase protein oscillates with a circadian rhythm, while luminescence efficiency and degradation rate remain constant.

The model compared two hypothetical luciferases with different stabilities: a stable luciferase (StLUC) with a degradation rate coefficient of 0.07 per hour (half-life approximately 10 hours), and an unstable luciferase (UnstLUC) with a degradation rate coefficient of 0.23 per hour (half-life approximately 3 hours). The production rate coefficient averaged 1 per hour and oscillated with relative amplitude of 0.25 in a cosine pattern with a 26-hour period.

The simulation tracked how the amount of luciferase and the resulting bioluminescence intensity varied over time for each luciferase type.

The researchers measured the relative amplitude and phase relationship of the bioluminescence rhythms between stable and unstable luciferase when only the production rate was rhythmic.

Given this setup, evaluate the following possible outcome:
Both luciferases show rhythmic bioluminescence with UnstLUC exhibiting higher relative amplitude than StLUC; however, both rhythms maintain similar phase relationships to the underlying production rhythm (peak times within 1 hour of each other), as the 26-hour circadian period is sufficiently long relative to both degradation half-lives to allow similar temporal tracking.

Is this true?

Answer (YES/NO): NO